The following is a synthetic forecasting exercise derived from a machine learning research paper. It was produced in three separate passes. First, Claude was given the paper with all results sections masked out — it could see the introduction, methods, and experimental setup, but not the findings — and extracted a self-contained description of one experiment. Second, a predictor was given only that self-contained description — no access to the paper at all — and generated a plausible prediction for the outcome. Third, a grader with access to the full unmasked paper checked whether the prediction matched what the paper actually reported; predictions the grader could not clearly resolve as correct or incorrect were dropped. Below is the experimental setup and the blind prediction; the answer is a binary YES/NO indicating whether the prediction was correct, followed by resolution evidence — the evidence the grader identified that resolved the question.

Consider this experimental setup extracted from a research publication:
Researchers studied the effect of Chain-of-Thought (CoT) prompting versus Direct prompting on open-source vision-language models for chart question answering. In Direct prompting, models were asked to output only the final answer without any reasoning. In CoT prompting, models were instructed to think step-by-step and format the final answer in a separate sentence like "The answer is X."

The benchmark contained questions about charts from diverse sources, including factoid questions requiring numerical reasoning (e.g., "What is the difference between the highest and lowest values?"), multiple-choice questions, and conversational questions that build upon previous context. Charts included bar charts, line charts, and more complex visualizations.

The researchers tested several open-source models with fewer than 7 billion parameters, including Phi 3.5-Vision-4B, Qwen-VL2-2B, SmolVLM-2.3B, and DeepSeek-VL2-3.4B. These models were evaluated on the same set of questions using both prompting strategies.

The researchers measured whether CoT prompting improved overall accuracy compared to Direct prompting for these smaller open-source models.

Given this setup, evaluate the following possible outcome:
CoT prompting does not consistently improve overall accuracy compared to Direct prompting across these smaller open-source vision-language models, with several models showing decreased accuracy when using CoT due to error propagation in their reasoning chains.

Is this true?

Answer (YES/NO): YES